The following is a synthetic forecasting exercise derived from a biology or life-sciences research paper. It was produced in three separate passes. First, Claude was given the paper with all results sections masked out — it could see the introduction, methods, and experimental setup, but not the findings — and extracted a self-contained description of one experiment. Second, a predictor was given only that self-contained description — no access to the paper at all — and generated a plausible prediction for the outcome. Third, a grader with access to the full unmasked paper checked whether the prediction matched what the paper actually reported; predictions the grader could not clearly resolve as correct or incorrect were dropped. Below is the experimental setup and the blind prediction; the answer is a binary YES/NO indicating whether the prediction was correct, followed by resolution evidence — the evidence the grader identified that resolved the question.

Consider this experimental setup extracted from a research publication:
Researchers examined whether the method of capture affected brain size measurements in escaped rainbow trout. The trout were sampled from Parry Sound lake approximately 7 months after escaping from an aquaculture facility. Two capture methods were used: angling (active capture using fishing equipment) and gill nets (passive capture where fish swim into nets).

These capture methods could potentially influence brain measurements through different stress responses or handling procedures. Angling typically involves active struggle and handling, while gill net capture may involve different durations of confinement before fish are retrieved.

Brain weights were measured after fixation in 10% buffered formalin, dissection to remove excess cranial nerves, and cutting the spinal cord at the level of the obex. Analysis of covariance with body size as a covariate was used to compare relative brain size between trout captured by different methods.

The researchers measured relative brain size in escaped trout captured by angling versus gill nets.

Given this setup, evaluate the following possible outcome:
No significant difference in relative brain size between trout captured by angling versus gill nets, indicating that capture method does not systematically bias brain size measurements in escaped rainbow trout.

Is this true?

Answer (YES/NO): YES